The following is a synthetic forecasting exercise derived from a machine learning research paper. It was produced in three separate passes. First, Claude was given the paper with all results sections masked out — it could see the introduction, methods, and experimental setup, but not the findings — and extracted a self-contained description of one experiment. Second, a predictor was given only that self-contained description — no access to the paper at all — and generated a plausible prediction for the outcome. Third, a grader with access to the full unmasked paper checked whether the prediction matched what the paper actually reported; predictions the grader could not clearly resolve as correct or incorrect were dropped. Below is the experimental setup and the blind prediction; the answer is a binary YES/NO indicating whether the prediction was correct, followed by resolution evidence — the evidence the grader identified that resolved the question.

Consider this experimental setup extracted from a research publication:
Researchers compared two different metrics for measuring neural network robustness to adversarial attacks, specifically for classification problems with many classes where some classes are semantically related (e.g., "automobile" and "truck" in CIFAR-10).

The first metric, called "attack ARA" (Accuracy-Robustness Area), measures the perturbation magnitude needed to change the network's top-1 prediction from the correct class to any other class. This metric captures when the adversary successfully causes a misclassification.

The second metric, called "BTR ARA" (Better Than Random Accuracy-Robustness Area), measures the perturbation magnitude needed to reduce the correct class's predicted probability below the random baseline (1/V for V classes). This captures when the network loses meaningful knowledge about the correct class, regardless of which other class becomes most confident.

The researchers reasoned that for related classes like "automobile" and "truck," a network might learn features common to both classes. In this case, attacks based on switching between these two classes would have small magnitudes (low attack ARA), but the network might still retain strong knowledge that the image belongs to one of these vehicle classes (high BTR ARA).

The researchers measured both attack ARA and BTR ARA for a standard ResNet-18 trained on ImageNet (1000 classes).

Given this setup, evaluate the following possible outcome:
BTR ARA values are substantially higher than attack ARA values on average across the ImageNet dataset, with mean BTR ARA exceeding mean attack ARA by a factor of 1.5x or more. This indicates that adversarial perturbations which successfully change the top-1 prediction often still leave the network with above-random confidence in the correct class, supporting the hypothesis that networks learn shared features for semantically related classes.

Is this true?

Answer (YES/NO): YES